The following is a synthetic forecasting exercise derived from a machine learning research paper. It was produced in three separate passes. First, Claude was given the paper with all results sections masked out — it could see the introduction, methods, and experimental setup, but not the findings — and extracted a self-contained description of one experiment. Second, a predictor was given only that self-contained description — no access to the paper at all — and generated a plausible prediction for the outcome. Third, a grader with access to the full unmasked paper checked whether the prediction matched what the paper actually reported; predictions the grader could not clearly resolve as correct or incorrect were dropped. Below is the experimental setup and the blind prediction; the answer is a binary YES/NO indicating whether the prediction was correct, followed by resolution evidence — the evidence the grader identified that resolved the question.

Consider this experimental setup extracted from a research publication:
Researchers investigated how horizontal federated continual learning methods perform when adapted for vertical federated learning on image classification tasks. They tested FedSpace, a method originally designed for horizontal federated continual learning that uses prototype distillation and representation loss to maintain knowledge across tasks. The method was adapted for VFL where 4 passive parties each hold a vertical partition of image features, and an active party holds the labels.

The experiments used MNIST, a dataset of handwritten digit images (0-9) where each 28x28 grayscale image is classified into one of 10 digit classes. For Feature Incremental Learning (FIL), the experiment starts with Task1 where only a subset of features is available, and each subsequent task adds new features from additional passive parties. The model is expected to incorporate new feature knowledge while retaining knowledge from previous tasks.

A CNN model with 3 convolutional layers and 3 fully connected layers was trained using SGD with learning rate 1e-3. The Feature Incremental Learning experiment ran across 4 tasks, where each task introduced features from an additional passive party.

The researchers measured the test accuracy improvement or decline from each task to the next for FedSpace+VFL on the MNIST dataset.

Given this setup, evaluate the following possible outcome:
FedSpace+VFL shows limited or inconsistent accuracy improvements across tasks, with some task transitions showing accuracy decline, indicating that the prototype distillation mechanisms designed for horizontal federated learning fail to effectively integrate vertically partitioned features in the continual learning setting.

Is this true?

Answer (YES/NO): YES